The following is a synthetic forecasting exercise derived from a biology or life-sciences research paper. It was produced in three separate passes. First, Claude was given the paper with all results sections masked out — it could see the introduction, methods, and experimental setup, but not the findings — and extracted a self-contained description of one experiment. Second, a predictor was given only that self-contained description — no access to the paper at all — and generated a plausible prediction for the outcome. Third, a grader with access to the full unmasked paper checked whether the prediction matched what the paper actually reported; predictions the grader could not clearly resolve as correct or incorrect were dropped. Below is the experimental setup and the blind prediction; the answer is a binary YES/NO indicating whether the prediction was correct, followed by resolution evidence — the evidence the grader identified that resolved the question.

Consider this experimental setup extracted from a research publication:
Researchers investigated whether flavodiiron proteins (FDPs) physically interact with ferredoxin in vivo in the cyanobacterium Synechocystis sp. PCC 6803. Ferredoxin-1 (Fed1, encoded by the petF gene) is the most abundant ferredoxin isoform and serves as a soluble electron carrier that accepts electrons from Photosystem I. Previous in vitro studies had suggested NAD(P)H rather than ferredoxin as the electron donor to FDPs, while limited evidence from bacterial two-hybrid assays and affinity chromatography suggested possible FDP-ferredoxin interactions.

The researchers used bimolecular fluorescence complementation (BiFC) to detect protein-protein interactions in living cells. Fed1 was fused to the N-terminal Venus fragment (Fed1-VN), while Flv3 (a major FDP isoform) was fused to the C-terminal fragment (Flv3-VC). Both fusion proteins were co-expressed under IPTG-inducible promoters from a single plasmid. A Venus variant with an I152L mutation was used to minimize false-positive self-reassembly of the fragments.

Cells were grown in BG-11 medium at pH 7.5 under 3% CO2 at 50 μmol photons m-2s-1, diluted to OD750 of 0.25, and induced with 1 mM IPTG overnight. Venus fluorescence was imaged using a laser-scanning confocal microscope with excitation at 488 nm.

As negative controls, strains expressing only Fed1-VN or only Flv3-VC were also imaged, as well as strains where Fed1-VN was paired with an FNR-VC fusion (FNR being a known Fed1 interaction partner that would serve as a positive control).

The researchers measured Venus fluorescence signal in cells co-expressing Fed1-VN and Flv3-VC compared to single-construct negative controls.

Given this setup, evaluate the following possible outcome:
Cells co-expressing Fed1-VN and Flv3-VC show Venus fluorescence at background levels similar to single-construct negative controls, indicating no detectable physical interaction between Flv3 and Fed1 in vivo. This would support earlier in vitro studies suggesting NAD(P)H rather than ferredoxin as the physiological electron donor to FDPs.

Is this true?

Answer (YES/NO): NO